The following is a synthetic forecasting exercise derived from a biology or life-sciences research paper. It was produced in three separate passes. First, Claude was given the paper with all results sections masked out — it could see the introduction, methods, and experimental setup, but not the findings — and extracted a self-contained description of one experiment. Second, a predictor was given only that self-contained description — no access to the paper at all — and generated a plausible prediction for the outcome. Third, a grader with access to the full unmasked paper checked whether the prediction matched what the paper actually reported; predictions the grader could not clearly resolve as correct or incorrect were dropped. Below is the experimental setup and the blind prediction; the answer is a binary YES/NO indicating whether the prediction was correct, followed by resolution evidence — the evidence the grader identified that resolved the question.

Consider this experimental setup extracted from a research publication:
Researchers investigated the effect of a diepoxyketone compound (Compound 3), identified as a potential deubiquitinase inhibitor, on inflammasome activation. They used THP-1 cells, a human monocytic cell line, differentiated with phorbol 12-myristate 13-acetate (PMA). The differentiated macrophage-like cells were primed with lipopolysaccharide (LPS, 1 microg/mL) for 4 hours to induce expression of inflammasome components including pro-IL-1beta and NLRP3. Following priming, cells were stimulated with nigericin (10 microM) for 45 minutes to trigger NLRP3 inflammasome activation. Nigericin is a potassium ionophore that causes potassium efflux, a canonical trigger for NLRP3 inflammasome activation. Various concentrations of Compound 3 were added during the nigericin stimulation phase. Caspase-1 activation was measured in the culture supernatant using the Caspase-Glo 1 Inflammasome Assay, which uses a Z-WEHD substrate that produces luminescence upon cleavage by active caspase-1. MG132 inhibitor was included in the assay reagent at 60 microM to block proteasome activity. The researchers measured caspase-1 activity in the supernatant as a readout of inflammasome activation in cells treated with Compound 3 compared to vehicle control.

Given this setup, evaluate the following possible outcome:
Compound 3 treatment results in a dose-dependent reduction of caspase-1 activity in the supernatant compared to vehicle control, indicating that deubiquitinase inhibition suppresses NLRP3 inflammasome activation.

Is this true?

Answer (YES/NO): YES